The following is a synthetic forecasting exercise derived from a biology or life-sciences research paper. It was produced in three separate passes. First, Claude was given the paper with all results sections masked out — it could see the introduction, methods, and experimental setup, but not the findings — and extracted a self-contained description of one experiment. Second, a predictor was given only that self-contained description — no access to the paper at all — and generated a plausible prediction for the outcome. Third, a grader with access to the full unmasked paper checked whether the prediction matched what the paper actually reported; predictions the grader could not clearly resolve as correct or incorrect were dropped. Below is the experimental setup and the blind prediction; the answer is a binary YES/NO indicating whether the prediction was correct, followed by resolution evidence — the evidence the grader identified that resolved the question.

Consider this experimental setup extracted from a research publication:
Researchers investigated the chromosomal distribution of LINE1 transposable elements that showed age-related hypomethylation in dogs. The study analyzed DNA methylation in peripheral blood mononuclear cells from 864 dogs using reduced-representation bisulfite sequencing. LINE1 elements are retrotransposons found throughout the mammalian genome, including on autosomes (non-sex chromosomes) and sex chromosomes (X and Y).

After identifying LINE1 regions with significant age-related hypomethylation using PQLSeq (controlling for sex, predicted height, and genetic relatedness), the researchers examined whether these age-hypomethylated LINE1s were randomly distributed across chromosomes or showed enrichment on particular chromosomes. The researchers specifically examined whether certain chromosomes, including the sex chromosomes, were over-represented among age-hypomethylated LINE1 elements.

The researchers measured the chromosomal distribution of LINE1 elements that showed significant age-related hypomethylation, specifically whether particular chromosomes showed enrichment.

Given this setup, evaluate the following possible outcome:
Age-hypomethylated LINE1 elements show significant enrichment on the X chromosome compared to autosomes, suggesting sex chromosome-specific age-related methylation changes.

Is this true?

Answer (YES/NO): YES